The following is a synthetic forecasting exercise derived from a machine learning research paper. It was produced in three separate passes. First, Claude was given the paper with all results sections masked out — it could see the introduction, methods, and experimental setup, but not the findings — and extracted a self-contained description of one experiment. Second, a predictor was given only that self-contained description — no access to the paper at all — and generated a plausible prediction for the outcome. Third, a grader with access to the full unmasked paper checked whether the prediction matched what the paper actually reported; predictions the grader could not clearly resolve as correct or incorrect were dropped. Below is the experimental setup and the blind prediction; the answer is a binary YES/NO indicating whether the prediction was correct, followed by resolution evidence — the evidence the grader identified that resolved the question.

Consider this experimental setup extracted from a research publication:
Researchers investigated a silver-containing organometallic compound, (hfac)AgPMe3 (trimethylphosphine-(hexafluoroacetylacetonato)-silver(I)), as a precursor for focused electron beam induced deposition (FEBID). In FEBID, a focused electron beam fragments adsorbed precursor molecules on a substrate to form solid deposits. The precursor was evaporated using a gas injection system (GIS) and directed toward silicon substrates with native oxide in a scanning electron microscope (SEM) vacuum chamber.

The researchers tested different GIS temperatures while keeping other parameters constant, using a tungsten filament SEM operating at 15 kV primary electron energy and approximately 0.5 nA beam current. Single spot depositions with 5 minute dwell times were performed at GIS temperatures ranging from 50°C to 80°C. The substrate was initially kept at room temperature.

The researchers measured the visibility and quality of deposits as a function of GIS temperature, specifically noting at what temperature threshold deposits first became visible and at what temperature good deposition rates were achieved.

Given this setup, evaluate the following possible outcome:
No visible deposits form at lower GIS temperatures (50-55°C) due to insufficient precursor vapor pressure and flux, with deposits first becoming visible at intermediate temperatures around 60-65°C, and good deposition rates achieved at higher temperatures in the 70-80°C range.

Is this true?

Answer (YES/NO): NO